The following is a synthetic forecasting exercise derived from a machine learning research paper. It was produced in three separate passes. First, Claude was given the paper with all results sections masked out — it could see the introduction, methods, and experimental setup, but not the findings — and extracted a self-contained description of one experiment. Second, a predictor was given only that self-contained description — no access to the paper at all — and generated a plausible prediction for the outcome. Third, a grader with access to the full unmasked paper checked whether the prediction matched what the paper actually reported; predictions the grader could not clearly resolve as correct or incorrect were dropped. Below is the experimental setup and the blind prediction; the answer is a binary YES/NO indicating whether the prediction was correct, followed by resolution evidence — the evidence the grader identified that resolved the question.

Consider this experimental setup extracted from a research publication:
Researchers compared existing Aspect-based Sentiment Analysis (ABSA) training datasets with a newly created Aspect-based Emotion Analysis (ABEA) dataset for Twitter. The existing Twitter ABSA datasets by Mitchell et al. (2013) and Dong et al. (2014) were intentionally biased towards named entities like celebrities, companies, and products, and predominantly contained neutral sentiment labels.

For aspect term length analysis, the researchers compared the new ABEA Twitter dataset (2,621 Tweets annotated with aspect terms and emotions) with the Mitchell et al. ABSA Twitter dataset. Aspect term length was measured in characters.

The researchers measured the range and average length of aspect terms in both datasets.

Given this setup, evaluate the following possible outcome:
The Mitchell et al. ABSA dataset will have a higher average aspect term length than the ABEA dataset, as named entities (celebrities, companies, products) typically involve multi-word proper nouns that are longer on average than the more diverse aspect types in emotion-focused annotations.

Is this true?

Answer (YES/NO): YES